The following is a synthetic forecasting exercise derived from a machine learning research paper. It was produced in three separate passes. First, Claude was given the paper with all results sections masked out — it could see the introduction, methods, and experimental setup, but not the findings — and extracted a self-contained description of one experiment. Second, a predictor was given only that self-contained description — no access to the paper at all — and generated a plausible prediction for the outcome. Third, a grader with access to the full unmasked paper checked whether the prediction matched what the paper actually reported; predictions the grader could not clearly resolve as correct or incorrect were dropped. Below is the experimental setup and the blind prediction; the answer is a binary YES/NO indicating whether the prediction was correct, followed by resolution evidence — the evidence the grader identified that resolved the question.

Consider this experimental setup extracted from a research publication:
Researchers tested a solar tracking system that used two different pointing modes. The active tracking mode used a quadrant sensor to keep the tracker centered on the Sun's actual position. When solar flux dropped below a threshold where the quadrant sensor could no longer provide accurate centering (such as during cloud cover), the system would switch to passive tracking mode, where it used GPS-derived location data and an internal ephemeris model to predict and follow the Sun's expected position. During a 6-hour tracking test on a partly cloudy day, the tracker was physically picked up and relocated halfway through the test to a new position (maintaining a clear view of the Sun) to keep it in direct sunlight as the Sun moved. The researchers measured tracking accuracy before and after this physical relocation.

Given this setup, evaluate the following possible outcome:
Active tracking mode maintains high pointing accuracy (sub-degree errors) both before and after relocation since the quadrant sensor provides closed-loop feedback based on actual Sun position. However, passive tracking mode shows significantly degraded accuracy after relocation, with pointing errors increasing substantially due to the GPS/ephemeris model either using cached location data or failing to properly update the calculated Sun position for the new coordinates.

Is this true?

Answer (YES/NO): NO